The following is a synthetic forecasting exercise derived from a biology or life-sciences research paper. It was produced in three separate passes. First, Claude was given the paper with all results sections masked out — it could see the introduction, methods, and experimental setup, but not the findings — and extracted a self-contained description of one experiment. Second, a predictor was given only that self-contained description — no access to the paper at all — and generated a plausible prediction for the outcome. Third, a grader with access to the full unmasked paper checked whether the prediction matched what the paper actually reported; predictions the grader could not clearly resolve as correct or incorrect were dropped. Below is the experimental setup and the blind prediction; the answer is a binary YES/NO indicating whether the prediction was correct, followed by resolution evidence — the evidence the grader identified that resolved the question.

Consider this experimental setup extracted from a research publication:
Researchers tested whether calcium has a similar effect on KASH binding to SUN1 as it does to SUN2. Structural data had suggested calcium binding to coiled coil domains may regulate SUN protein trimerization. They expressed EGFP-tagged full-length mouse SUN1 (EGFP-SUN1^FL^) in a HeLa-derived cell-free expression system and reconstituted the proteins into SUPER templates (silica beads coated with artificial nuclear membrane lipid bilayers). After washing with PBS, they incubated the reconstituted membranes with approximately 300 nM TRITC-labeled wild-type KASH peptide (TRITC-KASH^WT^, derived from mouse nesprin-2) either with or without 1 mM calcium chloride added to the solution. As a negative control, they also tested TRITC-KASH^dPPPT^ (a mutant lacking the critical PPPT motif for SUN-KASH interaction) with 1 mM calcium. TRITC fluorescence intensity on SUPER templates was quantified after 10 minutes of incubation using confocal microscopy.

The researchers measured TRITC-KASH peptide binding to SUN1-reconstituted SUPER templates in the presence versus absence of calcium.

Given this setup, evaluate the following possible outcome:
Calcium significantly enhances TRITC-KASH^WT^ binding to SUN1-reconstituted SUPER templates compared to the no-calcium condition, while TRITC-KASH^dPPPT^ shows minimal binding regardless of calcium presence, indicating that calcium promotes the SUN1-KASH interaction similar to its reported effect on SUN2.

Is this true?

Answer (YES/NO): YES